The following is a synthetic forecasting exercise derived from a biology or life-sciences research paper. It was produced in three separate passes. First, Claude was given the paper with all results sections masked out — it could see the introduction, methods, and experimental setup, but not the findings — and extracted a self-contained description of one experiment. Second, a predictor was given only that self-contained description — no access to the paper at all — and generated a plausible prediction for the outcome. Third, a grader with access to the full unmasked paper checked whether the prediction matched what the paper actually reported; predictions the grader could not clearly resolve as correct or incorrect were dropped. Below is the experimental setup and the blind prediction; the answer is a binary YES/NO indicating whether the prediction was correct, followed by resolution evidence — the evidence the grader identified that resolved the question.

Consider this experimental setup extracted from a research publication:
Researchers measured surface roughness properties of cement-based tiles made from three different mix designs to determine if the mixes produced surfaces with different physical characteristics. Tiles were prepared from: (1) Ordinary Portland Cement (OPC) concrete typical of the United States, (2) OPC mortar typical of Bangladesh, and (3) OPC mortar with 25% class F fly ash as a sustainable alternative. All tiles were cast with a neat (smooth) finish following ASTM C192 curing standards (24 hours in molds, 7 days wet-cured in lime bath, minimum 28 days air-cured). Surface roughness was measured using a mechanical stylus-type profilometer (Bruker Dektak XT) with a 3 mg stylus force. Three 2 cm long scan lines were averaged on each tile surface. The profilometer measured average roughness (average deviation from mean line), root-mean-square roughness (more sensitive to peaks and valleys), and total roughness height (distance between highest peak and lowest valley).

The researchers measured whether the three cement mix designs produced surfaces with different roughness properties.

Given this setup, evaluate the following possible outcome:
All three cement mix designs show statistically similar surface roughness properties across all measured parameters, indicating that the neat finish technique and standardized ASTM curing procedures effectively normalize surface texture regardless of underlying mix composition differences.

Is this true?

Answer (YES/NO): YES